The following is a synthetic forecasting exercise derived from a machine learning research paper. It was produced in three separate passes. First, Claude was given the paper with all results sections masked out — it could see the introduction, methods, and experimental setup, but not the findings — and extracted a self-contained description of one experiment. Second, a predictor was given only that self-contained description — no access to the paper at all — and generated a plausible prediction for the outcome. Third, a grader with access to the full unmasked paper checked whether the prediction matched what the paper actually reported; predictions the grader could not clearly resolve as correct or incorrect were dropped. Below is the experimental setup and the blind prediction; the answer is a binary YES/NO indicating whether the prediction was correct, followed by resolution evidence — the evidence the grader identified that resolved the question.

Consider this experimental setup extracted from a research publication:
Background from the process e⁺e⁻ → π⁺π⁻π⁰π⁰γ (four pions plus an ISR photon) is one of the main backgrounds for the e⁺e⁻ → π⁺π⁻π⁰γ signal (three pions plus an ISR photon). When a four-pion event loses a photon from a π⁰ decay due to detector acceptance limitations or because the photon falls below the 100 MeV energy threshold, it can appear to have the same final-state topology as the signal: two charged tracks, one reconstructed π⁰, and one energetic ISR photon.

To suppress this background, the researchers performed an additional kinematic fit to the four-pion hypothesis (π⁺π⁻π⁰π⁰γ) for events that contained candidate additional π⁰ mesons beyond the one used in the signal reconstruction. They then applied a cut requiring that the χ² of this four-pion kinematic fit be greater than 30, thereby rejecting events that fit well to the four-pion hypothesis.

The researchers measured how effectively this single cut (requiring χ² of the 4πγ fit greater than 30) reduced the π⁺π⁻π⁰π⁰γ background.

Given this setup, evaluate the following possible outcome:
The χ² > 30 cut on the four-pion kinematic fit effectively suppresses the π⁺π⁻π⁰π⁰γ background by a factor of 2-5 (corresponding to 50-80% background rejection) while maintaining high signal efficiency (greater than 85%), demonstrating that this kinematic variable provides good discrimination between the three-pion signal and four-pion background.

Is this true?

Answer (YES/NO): NO